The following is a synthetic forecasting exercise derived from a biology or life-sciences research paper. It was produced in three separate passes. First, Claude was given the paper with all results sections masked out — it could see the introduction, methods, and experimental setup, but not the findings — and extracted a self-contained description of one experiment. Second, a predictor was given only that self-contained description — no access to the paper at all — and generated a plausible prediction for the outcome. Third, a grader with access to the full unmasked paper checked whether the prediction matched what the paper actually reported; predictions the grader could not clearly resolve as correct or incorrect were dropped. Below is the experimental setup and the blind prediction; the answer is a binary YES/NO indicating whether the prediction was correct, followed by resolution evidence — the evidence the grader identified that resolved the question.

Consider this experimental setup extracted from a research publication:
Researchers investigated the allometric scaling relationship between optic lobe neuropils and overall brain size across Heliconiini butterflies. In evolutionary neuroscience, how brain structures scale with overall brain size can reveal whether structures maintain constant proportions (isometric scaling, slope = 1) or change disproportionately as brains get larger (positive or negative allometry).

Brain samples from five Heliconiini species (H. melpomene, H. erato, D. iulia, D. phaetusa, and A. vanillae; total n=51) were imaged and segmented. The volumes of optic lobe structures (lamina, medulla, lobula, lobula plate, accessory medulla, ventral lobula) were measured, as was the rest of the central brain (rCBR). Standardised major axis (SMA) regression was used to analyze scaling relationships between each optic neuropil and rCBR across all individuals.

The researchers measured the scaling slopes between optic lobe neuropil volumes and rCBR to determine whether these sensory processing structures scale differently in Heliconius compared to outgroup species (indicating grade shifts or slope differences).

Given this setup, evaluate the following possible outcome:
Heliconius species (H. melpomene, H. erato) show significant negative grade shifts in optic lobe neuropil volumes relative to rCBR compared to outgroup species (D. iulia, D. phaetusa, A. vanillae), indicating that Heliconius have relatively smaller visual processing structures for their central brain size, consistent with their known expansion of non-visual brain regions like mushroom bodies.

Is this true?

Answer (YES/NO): NO